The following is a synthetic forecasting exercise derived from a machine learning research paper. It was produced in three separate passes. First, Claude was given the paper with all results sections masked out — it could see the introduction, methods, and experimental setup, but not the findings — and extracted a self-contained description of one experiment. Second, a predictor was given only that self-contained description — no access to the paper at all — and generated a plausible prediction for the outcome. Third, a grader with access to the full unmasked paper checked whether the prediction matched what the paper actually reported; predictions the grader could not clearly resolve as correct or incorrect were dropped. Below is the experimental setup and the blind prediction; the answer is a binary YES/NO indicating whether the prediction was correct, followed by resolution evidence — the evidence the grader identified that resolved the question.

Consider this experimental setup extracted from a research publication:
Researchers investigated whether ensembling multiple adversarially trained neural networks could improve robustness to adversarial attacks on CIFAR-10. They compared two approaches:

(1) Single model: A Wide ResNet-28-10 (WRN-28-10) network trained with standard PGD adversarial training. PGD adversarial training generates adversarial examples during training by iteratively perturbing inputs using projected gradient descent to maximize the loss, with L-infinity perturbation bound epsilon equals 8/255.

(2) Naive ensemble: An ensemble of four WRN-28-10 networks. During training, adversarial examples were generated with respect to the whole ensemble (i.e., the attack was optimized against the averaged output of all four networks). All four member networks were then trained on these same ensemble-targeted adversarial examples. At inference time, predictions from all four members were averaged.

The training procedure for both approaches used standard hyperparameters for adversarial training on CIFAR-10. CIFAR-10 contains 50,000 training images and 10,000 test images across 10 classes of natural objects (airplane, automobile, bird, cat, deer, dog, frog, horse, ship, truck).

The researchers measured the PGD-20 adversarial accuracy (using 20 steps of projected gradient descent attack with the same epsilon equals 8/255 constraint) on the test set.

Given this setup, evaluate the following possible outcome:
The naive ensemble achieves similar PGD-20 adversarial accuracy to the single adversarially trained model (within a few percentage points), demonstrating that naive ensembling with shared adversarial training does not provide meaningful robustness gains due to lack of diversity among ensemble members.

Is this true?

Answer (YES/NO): NO